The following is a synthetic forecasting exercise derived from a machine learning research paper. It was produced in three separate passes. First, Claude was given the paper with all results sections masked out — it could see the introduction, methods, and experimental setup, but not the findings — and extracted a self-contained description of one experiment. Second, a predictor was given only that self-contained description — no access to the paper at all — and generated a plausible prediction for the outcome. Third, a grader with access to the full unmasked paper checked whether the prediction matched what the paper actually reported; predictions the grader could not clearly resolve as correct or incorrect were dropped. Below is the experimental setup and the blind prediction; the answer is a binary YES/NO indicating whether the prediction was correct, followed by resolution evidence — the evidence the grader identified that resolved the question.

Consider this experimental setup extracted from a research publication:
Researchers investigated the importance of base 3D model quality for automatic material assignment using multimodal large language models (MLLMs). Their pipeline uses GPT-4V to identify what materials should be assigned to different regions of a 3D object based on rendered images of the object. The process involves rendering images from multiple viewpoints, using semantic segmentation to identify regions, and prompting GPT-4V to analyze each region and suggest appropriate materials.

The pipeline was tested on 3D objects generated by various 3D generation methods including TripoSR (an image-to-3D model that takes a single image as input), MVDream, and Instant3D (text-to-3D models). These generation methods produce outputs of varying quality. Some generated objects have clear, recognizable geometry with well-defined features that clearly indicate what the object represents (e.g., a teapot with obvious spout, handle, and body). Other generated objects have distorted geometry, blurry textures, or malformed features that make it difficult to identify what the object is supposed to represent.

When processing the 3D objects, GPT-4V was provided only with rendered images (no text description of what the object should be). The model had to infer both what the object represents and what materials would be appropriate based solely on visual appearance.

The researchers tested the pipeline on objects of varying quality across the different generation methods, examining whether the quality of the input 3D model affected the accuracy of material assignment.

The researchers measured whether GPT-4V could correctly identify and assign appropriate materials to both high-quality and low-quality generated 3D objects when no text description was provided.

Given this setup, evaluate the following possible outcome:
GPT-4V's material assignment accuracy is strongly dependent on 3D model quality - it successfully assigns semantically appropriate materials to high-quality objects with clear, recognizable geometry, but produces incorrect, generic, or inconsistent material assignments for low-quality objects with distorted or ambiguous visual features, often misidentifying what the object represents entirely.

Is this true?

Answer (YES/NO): NO